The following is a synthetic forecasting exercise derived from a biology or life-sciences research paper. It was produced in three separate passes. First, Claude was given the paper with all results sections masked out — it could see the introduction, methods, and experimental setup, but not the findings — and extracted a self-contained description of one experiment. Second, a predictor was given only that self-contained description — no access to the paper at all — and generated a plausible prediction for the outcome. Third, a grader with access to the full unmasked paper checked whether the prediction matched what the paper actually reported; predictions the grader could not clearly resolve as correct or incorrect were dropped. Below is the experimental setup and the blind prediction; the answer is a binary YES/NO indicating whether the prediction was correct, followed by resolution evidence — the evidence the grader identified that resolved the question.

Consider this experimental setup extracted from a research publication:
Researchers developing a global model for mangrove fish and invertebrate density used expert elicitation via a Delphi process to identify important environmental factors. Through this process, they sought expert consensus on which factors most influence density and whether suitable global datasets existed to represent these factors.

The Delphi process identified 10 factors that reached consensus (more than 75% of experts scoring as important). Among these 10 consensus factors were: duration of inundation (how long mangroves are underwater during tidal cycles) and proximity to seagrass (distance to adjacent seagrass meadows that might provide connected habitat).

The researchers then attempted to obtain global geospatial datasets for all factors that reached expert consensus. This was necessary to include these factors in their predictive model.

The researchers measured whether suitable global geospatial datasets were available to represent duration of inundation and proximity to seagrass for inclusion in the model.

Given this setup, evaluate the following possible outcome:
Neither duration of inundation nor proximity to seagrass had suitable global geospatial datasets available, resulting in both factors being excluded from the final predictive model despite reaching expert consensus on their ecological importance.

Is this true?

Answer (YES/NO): YES